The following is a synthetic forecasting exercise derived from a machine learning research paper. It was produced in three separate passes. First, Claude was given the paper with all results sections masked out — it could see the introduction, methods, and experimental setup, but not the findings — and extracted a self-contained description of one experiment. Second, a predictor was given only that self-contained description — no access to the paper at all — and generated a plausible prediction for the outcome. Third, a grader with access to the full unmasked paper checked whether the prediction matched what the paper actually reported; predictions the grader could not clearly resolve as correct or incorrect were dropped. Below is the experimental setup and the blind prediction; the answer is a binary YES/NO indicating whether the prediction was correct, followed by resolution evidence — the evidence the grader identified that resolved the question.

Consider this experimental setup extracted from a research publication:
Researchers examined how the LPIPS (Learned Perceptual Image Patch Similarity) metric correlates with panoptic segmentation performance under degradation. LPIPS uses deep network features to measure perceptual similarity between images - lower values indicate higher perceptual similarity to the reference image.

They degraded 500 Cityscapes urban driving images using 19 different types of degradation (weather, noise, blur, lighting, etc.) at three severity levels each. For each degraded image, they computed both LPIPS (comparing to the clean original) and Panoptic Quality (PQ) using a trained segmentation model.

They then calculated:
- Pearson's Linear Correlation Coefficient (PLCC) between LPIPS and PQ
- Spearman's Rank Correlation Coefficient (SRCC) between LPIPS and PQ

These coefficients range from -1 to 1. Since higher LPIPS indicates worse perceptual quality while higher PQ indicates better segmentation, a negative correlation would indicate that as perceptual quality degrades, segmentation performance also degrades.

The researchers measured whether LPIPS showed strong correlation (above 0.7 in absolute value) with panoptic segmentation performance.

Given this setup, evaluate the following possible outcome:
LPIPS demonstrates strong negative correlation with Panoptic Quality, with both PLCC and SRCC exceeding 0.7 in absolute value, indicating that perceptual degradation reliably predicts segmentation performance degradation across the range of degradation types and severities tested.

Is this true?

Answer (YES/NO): YES